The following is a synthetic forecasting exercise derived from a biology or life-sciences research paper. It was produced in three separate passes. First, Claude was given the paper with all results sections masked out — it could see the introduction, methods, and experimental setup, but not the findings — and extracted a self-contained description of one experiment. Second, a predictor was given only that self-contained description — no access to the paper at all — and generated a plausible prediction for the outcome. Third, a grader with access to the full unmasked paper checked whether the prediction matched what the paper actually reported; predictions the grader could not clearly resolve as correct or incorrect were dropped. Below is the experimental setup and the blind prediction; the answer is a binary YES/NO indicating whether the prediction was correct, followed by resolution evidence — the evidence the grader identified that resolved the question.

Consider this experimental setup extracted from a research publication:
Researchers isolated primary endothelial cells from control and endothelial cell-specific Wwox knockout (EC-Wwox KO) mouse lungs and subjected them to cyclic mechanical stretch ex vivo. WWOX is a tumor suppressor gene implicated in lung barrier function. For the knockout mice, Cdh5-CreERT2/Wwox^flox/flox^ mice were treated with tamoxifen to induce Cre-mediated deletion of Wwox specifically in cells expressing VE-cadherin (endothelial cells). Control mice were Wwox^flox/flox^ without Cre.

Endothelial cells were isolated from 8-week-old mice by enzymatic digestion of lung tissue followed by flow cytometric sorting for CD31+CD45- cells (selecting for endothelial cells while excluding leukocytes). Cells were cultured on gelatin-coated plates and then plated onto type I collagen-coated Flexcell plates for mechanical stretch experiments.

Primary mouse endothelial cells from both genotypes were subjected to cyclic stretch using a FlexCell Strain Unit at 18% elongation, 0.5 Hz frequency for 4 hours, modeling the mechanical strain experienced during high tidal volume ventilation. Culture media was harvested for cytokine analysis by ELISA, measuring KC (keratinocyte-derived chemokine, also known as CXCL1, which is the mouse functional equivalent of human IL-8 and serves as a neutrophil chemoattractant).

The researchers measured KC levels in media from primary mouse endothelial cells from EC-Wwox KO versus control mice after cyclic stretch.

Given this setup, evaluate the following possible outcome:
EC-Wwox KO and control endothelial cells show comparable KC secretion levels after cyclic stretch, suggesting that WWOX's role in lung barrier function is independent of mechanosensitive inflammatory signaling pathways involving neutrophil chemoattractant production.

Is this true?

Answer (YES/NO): NO